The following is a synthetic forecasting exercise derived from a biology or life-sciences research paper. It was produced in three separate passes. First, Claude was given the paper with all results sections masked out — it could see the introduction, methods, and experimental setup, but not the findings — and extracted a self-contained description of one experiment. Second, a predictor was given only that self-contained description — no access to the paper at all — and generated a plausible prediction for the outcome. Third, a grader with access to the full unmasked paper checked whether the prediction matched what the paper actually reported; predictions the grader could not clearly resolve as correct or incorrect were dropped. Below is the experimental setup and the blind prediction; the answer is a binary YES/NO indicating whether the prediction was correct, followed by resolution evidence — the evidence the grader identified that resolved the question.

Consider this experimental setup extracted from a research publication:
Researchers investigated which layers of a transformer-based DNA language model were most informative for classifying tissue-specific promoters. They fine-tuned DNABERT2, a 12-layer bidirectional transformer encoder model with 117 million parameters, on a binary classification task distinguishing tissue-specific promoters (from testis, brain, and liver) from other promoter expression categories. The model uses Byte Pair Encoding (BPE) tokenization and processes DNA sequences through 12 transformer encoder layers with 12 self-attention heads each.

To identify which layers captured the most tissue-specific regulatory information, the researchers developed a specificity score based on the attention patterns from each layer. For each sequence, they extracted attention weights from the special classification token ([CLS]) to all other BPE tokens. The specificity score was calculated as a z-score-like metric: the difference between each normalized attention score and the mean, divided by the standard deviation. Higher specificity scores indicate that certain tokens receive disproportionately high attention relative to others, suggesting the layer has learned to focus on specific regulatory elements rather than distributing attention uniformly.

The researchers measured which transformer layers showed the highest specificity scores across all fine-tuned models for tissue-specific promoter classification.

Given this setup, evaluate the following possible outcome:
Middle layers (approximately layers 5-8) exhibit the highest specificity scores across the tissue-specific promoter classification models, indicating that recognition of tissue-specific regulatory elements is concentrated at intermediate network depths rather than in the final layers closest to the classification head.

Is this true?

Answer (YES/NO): NO